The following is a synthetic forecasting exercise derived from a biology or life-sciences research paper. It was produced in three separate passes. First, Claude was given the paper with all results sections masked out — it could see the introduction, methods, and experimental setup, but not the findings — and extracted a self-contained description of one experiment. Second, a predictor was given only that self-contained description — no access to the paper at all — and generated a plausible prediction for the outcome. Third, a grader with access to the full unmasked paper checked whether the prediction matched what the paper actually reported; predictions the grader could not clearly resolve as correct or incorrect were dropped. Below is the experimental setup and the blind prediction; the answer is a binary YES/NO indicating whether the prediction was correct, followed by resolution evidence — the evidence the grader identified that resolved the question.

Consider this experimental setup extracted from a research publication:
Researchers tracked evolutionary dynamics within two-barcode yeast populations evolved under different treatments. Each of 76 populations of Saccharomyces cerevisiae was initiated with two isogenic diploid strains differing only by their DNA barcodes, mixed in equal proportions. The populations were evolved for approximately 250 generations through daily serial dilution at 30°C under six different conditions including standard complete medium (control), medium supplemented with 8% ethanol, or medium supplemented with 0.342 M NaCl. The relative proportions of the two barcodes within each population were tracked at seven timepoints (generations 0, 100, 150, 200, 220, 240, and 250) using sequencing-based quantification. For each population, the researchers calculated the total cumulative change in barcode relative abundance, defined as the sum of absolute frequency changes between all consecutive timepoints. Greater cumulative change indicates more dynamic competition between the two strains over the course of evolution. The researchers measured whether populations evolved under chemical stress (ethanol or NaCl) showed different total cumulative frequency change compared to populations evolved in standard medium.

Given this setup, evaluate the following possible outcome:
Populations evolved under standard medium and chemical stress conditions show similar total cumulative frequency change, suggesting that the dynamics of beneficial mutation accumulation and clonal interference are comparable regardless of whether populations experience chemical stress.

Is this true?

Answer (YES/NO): NO